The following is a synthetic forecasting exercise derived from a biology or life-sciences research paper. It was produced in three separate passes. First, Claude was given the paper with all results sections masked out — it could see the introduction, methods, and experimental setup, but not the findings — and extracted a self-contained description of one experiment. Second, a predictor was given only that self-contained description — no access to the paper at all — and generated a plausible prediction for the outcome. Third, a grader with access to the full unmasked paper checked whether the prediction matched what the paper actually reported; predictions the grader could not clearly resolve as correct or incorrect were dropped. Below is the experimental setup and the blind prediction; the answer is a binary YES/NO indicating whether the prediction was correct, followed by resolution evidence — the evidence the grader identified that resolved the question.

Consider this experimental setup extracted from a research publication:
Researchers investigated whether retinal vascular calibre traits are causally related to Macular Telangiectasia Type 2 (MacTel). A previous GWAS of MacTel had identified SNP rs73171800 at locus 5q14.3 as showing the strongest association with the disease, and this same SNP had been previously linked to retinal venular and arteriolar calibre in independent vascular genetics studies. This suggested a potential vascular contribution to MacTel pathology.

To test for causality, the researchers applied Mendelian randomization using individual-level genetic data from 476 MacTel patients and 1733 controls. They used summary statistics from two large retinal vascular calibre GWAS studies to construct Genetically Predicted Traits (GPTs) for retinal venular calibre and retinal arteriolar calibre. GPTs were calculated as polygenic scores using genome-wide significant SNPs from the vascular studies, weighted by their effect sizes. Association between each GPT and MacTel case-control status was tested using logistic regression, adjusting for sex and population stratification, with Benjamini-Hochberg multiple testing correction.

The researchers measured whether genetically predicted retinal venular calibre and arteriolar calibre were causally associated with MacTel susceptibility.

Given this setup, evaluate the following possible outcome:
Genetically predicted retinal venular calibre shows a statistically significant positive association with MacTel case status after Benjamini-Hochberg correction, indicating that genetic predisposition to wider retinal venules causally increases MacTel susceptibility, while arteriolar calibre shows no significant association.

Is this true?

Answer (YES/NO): NO